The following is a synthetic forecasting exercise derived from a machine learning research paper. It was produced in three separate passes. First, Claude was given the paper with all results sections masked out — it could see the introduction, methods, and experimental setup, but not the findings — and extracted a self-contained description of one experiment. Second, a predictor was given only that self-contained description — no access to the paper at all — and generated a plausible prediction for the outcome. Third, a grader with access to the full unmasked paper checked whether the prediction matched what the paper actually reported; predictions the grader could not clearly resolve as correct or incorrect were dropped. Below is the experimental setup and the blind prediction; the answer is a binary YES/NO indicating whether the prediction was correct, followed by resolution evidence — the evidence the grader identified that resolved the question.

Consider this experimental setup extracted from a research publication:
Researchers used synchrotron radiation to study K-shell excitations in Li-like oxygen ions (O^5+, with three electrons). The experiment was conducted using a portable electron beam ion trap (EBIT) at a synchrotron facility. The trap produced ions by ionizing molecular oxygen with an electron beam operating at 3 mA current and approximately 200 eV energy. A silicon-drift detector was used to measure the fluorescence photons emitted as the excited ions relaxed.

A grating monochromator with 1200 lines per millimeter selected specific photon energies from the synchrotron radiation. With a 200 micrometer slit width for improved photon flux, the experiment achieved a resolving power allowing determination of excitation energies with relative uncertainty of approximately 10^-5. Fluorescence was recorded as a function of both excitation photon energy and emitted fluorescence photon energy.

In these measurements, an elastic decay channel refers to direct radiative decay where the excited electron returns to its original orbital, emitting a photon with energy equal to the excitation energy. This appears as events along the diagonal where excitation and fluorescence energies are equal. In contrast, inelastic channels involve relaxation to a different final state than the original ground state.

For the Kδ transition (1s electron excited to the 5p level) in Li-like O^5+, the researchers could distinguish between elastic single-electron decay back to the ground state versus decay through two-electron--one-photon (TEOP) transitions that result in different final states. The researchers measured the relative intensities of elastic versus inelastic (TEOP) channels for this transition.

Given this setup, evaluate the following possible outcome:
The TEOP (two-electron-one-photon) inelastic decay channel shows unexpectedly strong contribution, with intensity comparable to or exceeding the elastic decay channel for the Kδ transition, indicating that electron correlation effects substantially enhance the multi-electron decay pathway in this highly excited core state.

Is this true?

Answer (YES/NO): YES